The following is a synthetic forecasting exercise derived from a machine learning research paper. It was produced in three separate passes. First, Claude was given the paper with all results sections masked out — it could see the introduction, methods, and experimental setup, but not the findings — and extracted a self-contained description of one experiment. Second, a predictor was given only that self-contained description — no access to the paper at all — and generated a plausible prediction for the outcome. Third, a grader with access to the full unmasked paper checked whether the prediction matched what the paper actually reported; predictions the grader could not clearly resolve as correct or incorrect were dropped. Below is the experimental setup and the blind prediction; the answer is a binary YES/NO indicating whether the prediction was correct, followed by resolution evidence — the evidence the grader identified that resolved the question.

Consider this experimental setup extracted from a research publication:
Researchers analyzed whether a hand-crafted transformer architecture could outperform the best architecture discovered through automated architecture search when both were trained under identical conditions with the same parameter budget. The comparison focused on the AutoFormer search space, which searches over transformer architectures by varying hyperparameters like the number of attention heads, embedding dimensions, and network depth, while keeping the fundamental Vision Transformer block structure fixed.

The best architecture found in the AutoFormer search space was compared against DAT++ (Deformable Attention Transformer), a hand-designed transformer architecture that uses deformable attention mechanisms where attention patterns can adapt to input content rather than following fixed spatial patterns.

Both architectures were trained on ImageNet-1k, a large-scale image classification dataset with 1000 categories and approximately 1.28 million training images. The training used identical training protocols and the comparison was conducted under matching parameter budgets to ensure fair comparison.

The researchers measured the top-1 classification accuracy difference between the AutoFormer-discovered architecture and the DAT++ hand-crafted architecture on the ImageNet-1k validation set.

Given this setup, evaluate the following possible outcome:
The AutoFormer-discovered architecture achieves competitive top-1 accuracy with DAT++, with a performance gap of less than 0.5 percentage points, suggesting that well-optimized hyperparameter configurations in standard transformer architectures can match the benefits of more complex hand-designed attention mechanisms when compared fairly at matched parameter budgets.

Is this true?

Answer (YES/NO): NO